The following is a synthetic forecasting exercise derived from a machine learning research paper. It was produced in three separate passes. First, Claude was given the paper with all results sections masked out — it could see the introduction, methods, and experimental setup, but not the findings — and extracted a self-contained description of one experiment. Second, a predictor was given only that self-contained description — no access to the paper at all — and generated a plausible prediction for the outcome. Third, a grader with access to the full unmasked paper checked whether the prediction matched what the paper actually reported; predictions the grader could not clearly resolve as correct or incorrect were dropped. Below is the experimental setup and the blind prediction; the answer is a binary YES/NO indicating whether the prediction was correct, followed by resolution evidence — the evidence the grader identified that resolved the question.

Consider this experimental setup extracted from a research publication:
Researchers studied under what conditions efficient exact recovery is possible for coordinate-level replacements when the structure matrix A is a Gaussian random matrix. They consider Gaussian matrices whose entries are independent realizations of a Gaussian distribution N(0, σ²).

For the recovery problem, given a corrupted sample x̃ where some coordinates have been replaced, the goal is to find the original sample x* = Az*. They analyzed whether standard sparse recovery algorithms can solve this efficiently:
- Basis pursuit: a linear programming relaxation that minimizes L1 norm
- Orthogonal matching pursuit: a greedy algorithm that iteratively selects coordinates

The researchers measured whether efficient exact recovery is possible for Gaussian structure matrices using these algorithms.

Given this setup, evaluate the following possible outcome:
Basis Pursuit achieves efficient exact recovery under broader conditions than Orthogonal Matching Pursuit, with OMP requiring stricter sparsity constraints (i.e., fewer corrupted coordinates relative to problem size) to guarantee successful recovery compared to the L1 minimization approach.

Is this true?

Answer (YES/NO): YES